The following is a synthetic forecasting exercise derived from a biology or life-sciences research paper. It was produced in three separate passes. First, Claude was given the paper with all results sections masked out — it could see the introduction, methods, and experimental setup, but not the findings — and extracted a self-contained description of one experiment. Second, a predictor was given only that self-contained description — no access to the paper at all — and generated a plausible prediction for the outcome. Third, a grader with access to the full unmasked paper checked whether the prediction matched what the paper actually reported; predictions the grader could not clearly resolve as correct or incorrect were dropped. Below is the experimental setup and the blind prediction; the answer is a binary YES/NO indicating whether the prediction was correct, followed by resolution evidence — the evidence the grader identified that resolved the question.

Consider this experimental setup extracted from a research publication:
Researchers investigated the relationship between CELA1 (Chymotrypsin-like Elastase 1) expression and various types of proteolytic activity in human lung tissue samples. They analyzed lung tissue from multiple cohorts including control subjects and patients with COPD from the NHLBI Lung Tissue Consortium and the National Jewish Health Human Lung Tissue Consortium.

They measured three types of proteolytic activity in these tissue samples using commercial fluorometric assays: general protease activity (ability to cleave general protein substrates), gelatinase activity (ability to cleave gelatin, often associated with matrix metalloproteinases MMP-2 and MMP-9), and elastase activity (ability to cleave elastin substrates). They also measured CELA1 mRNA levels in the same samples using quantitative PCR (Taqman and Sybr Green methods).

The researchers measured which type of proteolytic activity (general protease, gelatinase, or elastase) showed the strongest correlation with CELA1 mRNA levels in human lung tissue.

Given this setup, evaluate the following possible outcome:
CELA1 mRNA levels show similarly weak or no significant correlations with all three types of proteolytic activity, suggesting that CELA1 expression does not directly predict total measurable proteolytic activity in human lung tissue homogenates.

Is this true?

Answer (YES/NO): NO